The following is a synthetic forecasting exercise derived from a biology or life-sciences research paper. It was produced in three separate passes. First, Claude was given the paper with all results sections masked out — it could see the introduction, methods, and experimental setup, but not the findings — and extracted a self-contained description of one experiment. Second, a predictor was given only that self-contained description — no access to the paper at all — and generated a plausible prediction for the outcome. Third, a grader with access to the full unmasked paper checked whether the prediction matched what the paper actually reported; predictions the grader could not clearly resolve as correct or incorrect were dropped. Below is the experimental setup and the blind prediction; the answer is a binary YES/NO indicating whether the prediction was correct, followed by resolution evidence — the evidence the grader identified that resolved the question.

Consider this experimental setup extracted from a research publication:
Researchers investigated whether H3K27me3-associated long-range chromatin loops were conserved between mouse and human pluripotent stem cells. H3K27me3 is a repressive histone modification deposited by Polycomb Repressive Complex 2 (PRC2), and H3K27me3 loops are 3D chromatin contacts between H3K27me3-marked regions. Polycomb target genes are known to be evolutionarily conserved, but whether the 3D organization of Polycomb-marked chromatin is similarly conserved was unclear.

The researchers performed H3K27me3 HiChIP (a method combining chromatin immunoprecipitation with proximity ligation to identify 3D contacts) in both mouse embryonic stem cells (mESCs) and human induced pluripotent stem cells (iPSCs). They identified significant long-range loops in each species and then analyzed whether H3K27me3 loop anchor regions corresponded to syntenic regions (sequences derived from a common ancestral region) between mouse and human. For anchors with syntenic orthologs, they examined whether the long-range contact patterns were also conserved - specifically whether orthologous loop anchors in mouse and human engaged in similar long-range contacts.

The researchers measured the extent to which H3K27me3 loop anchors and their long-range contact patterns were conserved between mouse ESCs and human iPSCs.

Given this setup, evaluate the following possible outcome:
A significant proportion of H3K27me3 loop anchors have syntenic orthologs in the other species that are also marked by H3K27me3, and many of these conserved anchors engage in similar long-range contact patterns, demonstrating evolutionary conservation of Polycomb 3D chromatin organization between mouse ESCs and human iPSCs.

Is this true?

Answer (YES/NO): YES